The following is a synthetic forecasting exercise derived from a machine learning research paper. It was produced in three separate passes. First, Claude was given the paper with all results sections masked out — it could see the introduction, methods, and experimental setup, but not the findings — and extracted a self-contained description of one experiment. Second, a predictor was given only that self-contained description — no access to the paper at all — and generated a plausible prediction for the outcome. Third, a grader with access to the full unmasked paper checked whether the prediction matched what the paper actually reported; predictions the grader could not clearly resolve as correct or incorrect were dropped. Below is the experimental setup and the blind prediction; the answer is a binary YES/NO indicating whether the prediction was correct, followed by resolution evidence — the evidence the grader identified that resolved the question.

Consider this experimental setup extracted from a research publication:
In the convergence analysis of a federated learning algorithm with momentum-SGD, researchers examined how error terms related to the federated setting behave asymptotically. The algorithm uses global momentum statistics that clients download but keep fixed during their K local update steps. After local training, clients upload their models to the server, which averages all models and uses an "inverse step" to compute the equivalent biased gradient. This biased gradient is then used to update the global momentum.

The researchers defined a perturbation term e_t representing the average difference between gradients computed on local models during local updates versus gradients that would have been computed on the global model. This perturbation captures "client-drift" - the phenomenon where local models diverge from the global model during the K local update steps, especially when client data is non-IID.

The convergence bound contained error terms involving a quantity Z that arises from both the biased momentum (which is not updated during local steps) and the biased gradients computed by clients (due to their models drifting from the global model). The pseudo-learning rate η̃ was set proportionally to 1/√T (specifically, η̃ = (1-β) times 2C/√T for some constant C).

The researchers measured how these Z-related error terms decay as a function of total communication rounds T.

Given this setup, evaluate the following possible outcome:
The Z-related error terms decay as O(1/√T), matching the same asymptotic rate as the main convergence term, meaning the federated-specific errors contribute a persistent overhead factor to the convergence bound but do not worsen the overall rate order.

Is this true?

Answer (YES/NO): NO